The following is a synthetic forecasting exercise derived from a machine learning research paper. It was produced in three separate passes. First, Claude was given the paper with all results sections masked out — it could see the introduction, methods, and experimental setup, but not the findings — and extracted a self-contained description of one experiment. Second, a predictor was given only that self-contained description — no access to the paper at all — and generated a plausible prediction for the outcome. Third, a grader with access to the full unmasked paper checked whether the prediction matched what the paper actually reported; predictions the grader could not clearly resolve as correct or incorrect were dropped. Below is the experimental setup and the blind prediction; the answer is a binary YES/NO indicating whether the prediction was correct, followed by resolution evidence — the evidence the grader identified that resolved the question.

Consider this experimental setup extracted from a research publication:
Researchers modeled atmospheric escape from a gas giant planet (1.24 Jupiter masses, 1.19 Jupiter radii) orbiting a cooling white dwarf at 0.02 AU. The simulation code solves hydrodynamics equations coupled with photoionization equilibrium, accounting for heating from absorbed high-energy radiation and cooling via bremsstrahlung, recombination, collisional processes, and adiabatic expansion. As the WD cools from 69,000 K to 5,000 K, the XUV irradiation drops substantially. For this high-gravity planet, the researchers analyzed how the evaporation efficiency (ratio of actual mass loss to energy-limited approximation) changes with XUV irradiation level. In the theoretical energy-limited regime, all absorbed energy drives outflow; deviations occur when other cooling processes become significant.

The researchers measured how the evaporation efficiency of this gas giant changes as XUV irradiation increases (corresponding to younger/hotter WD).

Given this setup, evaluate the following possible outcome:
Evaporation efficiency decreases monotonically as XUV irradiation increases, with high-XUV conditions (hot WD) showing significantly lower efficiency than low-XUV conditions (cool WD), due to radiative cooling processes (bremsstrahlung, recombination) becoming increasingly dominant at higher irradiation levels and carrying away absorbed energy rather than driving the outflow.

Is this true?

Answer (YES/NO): NO